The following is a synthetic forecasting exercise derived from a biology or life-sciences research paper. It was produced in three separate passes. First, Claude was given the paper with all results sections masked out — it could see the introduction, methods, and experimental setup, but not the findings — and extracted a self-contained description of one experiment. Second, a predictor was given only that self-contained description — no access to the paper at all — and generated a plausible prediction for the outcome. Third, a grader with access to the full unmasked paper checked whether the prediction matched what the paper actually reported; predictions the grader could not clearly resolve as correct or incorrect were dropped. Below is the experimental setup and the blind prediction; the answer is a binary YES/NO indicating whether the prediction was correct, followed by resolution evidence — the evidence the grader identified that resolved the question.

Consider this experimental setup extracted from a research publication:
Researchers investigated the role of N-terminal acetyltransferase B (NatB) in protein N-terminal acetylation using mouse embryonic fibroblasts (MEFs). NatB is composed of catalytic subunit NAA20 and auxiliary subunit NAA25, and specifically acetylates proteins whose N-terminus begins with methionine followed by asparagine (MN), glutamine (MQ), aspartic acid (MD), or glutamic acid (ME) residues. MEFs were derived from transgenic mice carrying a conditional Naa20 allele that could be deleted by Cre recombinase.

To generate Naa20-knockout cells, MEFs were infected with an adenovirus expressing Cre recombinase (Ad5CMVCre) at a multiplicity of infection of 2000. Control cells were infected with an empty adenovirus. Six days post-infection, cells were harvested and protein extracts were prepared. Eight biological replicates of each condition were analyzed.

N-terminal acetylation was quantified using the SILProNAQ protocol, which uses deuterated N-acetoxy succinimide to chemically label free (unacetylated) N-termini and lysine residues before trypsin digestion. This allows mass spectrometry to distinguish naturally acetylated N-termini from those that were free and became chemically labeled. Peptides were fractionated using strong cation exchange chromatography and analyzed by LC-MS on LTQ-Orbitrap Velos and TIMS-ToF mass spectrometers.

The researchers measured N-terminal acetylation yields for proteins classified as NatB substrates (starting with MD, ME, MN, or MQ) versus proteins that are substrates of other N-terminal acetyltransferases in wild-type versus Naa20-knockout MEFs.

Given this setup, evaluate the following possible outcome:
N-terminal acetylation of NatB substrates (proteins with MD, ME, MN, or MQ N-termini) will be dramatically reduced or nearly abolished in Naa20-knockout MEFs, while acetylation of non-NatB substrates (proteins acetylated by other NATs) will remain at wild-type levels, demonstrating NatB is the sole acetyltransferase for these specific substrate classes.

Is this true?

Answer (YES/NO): NO